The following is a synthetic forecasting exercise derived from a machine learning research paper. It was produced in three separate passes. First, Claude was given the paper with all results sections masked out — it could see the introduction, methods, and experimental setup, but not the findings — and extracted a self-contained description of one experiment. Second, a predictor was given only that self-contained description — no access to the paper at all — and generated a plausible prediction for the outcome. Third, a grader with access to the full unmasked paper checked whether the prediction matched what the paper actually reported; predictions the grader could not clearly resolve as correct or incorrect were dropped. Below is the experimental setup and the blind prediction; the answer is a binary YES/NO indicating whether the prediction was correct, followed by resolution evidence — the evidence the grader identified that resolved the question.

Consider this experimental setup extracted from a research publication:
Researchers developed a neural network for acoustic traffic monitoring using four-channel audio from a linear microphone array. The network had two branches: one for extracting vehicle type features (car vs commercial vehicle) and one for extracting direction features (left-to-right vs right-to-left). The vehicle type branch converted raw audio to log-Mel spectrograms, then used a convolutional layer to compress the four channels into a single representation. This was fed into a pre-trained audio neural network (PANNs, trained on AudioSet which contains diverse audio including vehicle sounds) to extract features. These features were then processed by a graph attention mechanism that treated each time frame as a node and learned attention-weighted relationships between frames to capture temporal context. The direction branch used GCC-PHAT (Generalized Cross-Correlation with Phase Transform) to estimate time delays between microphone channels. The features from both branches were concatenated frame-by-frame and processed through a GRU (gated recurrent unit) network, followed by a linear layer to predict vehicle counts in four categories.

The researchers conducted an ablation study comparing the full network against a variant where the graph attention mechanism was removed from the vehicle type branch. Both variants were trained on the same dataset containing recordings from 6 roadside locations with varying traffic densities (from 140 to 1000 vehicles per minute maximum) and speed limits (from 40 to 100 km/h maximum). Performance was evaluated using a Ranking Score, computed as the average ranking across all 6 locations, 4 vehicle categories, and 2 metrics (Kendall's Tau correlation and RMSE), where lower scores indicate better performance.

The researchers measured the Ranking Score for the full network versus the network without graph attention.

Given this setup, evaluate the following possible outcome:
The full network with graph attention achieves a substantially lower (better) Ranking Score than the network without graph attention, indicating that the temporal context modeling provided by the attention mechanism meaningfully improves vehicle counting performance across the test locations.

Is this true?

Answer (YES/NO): YES